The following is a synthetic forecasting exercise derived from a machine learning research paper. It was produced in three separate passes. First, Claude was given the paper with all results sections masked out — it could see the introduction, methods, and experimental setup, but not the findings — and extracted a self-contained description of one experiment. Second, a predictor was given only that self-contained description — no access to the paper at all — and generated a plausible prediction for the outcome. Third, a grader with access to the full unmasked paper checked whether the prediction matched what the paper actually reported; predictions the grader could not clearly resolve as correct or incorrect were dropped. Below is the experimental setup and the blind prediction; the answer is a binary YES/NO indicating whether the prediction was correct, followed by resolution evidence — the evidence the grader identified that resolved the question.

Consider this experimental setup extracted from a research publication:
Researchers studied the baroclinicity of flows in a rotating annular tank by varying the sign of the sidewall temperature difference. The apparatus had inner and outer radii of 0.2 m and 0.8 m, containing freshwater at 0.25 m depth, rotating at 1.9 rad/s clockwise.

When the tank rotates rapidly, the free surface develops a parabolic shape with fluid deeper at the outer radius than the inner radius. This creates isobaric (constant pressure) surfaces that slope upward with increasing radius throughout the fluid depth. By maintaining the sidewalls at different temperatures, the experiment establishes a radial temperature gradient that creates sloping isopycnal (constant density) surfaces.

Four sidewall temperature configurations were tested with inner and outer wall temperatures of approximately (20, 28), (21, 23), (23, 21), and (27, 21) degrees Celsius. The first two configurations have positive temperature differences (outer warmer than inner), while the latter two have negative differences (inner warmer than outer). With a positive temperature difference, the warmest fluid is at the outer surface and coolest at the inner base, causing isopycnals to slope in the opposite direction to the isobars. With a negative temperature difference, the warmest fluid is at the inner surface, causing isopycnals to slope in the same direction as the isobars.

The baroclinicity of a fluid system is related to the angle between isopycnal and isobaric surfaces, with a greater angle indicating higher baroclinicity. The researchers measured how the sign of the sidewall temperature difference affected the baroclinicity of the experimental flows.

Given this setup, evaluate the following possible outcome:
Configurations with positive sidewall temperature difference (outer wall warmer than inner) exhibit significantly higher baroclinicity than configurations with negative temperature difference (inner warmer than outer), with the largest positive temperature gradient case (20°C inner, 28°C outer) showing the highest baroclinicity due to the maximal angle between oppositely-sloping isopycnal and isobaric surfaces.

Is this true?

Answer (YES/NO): YES